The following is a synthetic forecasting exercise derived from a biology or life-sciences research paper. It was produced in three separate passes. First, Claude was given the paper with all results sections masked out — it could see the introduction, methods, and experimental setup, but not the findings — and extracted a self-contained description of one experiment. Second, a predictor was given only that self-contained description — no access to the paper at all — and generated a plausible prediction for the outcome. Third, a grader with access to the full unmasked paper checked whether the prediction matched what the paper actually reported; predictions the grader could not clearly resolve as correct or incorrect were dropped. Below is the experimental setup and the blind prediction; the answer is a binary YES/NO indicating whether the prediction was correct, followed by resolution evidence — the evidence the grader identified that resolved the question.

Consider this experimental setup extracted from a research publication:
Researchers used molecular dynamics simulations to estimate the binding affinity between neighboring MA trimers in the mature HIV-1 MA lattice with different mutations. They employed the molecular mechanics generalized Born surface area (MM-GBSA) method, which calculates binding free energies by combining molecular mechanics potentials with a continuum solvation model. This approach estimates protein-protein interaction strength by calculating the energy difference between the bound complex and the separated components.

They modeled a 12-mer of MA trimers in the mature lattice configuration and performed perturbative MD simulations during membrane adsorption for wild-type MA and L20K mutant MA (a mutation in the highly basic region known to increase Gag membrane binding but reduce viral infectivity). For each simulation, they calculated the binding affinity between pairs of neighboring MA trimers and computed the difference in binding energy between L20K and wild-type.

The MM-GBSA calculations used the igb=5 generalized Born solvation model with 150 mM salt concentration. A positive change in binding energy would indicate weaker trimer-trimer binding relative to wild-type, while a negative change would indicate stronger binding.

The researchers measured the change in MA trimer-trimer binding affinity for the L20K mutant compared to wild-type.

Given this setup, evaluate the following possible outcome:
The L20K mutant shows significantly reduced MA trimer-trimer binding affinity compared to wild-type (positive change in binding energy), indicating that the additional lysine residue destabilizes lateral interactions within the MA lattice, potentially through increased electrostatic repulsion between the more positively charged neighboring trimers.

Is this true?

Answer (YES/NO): NO